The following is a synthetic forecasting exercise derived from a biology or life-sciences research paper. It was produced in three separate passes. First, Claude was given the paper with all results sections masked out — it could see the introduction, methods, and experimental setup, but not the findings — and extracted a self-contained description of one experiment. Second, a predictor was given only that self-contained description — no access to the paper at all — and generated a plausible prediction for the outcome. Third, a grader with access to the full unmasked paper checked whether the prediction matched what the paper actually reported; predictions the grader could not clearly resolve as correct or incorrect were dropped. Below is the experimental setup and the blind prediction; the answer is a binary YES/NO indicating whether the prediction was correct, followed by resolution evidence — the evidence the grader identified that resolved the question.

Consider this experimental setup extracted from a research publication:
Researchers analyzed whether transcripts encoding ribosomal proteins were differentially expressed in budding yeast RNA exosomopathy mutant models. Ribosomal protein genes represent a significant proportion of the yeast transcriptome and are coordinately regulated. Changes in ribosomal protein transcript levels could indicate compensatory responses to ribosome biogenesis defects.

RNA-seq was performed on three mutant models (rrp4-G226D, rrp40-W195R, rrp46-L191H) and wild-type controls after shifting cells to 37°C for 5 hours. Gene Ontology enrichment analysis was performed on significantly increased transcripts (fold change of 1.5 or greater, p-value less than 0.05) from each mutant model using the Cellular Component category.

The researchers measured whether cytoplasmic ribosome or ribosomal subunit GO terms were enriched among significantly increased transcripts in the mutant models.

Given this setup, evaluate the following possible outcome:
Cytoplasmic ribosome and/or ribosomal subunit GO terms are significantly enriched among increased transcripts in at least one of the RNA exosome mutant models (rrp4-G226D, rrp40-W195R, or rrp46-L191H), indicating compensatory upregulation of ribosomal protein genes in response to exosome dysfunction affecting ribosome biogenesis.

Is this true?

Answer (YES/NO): NO